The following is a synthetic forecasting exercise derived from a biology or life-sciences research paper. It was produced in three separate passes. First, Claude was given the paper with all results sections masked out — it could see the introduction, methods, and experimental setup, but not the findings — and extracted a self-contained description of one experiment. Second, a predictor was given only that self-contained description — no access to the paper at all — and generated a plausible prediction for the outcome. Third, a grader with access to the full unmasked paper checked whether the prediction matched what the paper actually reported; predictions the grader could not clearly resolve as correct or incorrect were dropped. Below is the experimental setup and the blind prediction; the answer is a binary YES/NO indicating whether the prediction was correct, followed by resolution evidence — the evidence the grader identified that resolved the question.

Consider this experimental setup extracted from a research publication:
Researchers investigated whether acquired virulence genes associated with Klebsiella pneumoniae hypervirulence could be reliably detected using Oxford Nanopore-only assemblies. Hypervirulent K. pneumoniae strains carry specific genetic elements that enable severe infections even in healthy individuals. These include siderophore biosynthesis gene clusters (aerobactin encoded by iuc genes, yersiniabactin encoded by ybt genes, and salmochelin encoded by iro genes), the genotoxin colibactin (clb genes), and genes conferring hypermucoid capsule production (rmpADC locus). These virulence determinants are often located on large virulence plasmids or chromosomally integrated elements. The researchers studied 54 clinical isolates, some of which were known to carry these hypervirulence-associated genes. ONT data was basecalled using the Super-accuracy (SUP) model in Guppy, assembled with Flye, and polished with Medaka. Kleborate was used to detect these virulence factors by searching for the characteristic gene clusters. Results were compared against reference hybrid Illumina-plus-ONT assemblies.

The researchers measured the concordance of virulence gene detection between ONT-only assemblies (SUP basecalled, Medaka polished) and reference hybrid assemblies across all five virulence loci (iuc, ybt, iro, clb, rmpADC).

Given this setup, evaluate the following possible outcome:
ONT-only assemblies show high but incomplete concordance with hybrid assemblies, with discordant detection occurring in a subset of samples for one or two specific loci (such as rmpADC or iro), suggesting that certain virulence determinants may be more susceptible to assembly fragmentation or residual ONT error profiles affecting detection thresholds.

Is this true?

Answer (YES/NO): NO